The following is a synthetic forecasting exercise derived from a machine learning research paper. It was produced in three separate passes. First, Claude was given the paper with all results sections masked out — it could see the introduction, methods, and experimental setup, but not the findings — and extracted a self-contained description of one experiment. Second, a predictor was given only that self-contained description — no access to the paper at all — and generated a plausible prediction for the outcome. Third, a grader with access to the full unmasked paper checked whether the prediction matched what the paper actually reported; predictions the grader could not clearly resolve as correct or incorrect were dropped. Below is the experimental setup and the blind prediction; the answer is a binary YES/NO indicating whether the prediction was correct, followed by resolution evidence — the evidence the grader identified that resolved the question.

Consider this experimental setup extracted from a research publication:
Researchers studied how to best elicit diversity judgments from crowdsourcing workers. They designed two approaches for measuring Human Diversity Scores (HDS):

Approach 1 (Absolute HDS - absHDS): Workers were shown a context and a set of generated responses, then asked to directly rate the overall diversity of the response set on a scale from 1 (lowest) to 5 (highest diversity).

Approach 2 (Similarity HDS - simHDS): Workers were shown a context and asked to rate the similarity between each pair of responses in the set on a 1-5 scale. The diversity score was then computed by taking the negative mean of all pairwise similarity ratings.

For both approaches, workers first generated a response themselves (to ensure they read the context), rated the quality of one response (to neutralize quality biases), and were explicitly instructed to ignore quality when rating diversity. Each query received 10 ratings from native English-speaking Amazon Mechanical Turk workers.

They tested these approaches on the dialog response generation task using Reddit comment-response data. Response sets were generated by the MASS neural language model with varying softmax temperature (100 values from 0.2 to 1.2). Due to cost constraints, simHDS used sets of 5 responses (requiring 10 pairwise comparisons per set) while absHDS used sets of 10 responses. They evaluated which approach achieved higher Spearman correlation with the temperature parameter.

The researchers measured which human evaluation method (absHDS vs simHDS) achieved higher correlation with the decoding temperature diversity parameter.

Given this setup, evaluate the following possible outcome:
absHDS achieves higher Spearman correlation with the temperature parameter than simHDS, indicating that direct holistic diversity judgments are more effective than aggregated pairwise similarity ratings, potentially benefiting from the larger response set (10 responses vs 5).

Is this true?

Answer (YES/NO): YES